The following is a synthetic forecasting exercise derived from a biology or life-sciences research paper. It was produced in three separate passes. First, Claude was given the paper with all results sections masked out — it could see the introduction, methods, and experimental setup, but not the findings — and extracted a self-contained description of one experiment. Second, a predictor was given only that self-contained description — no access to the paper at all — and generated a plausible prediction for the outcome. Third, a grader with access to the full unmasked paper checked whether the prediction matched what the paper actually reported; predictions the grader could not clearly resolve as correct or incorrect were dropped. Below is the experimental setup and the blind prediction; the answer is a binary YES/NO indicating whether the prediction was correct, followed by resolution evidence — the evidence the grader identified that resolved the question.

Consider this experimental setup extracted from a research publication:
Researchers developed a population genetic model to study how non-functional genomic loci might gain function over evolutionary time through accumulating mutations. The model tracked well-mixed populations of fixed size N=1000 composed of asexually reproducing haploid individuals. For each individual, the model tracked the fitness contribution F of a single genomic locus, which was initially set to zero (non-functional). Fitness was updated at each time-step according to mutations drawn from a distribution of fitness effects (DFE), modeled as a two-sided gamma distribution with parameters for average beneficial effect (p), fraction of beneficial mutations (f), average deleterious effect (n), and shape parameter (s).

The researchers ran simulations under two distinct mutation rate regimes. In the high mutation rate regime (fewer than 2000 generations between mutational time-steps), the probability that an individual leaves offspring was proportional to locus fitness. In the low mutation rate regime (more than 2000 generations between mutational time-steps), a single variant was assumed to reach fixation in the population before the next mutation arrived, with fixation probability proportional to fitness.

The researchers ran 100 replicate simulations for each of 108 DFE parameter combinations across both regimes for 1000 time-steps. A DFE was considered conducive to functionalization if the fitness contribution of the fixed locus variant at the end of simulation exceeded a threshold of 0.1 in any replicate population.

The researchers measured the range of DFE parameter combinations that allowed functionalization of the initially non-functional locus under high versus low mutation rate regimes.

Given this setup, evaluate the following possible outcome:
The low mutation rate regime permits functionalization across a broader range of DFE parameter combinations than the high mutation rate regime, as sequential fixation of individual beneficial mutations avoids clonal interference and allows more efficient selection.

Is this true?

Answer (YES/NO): NO